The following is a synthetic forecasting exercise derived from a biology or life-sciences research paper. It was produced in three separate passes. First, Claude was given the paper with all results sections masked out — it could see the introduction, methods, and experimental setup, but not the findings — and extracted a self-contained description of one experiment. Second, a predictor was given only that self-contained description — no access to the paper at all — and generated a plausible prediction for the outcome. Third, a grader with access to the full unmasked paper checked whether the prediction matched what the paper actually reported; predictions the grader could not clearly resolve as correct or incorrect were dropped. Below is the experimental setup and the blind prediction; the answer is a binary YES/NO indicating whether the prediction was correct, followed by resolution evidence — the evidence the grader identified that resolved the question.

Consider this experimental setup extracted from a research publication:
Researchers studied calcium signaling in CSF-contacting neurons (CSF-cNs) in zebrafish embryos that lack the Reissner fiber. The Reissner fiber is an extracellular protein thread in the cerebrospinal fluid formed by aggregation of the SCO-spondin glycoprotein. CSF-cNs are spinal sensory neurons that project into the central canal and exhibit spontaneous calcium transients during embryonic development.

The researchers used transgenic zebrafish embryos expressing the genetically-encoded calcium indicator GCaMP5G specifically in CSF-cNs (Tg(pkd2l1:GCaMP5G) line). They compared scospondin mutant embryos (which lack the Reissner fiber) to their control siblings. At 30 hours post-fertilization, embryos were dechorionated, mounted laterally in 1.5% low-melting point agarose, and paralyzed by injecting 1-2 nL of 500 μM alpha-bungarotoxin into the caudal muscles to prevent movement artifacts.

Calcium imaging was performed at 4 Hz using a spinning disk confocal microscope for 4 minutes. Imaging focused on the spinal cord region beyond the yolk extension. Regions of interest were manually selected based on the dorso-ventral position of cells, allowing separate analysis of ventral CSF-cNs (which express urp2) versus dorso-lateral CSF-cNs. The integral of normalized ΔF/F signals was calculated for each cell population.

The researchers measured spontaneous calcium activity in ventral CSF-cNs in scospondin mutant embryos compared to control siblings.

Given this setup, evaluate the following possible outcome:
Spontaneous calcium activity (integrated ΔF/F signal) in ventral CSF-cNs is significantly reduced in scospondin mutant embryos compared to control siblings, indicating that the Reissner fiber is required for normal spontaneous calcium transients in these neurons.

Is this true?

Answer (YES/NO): YES